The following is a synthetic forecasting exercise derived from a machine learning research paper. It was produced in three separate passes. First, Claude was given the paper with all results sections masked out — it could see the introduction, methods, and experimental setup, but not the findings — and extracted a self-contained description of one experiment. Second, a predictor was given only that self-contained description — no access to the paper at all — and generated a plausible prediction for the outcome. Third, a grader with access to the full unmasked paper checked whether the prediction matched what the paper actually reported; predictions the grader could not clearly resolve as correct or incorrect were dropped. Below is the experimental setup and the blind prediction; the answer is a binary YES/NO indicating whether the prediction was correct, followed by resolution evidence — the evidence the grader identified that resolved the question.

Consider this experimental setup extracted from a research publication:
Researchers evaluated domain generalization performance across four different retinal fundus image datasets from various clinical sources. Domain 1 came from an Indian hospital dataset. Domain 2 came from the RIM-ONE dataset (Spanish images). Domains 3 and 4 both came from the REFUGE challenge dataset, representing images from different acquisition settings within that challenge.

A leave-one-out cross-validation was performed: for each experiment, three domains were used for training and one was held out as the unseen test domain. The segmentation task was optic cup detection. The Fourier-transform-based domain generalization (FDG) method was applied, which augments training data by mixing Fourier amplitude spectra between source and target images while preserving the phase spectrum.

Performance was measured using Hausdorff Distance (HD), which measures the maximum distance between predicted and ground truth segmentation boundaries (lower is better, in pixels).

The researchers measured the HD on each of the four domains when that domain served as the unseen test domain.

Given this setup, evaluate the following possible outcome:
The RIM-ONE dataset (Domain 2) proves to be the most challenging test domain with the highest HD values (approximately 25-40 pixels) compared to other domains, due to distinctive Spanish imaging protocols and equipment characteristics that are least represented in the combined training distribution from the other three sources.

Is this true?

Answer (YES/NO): NO